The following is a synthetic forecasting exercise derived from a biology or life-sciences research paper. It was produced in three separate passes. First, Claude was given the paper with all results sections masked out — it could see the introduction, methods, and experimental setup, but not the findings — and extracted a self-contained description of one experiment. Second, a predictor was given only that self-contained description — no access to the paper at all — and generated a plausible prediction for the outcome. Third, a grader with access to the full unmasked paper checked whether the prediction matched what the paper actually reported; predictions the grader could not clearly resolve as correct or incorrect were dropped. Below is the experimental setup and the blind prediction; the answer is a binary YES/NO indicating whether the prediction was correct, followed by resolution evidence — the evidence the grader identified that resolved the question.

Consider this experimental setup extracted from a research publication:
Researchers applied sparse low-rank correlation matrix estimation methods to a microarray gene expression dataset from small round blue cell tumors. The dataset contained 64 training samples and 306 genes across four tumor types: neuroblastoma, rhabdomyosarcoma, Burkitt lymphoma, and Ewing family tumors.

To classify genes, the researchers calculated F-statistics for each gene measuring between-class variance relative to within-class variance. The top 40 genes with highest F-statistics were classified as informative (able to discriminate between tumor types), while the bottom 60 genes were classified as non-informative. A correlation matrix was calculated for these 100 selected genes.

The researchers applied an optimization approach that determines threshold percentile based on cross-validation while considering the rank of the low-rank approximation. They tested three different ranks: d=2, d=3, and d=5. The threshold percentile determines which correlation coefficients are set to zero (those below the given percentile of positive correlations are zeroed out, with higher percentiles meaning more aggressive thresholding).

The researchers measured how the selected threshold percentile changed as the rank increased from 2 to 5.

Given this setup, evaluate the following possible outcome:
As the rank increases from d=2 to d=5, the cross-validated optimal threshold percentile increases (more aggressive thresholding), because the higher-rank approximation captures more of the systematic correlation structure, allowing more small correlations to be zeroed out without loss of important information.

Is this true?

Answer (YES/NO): NO